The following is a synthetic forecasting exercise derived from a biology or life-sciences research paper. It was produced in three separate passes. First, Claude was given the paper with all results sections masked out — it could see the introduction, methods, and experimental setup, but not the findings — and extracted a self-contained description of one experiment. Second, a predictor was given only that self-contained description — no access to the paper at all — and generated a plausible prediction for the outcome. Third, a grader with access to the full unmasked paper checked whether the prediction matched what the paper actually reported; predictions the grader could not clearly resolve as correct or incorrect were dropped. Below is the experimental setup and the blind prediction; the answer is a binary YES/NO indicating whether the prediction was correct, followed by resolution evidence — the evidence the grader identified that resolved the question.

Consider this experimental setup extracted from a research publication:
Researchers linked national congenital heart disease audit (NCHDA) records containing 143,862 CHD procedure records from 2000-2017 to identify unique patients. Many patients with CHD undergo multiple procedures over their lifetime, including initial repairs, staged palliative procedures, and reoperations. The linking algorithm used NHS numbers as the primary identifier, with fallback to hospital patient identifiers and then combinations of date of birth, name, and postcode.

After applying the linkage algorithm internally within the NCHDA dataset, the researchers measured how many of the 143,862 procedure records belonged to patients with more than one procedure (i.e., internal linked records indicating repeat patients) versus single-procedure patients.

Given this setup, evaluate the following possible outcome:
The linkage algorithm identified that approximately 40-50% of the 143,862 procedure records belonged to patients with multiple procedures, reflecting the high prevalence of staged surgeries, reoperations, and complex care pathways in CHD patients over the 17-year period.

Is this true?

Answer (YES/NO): NO